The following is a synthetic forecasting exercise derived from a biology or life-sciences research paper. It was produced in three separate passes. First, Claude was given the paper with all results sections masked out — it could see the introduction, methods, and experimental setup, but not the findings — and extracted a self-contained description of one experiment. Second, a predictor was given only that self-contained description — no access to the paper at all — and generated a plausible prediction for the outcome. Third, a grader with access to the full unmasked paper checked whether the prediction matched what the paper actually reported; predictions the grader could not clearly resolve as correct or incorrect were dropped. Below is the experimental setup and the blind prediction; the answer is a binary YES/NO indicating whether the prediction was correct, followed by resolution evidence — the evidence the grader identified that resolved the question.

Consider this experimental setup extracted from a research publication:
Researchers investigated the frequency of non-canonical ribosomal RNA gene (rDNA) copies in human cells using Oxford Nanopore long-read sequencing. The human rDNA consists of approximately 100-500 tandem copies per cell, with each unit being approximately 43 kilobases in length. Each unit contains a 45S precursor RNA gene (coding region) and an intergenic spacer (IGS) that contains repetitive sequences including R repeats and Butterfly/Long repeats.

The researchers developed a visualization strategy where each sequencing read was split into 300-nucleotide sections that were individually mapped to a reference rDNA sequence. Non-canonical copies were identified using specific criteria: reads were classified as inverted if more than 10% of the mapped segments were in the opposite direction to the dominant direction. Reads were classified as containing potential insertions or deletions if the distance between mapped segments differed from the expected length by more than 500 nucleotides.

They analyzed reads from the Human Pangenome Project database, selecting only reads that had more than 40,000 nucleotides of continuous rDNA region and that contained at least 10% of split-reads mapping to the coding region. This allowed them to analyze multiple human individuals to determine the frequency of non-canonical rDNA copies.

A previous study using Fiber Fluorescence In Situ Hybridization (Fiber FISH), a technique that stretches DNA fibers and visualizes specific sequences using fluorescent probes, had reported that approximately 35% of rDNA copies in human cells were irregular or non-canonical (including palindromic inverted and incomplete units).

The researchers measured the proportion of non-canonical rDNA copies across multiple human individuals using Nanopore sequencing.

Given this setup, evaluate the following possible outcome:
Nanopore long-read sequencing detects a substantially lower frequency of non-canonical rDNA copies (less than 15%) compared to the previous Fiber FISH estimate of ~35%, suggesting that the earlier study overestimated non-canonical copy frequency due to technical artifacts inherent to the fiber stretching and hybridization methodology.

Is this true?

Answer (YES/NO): YES